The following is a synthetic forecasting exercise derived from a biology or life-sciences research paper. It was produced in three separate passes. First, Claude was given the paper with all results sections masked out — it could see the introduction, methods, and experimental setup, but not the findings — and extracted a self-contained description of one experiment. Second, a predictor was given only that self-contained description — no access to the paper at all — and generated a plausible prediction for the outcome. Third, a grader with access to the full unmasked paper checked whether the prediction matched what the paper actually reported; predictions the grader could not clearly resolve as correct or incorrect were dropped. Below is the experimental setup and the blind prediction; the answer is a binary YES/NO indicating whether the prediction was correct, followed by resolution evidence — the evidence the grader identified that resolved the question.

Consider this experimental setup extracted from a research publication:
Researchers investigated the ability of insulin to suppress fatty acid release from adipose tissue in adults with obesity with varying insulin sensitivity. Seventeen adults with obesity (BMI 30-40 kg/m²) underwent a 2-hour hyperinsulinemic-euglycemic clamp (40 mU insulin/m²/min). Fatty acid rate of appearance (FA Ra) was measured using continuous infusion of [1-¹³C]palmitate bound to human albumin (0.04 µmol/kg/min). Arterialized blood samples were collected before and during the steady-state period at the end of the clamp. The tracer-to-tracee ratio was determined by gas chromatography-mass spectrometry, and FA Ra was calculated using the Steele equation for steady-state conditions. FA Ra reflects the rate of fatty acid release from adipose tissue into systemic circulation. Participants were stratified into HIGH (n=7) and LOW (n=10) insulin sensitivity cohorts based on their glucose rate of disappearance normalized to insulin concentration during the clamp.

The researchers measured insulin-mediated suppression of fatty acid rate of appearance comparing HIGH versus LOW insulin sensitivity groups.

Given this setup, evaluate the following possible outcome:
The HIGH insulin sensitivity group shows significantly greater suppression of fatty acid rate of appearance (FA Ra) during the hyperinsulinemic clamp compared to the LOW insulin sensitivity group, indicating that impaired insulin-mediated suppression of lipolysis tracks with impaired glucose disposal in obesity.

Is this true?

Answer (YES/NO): YES